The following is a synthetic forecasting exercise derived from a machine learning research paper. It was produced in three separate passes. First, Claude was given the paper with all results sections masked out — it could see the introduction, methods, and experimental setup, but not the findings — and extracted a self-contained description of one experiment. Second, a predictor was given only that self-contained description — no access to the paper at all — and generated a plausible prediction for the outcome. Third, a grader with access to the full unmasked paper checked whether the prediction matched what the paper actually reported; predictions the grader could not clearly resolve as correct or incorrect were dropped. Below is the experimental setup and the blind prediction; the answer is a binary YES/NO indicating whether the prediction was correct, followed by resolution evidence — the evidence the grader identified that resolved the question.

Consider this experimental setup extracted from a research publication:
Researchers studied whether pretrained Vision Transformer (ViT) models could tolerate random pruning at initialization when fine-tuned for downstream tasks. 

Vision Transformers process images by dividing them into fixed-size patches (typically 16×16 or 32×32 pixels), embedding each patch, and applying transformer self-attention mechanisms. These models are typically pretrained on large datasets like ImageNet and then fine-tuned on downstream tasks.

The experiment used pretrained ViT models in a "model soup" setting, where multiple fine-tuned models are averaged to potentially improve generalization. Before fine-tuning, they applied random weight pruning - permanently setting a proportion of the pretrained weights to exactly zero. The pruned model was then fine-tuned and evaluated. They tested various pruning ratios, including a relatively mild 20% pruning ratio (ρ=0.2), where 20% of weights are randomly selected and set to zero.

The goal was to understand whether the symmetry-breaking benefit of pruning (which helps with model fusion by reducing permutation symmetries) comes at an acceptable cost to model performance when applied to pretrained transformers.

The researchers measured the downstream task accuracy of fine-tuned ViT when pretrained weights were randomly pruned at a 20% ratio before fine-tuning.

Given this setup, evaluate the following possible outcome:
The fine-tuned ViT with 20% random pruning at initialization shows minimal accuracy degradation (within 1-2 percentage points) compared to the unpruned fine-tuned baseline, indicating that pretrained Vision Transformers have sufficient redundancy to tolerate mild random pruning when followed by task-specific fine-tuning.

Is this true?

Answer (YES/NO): NO